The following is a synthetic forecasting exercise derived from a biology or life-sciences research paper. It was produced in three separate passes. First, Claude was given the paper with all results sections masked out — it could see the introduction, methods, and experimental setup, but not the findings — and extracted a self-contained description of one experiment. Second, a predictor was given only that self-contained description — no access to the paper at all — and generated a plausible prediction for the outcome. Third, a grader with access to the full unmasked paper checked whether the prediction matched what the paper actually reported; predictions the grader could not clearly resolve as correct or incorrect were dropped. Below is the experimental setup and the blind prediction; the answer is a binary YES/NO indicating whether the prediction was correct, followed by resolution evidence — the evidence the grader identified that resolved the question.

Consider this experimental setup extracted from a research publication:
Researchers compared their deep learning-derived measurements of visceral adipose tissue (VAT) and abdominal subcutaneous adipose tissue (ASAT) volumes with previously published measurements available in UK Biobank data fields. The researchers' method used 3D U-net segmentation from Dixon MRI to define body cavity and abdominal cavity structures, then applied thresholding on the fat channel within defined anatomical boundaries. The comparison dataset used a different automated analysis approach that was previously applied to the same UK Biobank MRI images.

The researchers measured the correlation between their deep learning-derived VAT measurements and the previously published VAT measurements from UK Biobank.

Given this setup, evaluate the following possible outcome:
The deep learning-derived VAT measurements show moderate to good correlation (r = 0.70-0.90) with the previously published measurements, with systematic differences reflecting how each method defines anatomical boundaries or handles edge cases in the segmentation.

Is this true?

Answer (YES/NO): NO